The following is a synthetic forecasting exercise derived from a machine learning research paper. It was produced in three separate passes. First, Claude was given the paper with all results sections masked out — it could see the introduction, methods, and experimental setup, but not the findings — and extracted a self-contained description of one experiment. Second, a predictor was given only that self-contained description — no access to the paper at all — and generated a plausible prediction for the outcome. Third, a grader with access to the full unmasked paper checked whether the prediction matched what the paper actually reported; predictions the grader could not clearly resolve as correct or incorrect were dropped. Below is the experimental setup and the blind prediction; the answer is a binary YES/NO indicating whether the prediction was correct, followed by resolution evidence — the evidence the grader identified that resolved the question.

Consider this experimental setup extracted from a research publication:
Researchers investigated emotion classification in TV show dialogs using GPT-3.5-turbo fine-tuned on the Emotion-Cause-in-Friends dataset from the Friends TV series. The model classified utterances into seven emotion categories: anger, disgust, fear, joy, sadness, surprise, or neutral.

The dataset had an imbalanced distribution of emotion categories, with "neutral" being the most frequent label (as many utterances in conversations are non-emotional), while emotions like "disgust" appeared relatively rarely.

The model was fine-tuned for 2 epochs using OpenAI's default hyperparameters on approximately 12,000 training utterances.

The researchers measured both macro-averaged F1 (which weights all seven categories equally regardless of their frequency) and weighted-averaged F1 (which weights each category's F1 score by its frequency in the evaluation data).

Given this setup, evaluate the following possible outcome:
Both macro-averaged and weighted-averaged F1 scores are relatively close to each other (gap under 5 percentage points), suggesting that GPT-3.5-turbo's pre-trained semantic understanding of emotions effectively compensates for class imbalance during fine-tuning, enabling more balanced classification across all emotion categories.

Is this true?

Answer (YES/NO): NO